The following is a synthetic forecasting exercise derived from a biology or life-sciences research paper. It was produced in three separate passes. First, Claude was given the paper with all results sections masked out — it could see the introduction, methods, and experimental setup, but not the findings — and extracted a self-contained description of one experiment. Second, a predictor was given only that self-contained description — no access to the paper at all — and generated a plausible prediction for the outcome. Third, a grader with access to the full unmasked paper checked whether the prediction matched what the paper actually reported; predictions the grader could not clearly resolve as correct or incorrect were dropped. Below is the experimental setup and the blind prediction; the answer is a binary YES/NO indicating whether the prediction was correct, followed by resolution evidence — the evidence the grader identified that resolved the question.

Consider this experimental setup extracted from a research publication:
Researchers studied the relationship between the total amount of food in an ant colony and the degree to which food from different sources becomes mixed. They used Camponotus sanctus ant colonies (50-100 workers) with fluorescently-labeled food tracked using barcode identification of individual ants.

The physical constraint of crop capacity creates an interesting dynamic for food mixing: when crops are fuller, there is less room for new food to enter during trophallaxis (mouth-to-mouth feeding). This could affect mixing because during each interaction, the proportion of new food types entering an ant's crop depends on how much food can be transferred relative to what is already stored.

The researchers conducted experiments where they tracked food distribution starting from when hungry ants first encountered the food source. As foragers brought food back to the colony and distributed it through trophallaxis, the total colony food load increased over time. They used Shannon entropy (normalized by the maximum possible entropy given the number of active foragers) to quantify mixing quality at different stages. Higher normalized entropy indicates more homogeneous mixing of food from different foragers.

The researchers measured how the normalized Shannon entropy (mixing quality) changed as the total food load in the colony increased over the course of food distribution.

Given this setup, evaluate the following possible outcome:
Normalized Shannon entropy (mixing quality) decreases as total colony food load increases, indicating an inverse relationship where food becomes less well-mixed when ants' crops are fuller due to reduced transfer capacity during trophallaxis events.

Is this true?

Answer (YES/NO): NO